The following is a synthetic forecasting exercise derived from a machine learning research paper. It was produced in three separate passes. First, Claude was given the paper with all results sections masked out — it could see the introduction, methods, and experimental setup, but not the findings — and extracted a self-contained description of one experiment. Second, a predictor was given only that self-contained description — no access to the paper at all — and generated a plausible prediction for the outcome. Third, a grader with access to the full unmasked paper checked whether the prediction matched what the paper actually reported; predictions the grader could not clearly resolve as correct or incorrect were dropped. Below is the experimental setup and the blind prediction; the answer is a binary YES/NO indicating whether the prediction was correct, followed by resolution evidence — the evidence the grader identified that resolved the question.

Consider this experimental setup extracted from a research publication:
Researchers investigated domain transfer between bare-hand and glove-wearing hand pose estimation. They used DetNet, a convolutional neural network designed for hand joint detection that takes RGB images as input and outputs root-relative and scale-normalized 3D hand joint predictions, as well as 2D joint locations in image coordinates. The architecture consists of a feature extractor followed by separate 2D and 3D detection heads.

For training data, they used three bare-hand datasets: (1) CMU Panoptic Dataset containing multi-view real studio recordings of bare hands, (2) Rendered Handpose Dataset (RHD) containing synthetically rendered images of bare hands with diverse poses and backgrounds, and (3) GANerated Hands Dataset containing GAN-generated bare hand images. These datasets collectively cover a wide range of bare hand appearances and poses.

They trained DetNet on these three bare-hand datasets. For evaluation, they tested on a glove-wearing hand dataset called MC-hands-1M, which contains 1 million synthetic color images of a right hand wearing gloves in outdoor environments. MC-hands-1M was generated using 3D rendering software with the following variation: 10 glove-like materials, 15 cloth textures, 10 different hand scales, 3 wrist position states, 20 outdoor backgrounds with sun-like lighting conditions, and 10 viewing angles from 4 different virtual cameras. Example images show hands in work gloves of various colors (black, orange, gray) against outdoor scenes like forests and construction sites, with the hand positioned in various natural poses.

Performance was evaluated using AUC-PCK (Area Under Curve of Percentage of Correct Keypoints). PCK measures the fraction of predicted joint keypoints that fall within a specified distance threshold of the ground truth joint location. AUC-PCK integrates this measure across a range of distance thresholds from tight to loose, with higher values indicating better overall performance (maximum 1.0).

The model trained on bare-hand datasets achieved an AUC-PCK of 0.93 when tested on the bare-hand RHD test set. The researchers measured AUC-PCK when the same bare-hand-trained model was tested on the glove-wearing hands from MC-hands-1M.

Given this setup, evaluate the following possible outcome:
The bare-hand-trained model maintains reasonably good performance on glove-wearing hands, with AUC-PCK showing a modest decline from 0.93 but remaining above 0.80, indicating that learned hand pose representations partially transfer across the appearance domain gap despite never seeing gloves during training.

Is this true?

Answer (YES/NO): NO